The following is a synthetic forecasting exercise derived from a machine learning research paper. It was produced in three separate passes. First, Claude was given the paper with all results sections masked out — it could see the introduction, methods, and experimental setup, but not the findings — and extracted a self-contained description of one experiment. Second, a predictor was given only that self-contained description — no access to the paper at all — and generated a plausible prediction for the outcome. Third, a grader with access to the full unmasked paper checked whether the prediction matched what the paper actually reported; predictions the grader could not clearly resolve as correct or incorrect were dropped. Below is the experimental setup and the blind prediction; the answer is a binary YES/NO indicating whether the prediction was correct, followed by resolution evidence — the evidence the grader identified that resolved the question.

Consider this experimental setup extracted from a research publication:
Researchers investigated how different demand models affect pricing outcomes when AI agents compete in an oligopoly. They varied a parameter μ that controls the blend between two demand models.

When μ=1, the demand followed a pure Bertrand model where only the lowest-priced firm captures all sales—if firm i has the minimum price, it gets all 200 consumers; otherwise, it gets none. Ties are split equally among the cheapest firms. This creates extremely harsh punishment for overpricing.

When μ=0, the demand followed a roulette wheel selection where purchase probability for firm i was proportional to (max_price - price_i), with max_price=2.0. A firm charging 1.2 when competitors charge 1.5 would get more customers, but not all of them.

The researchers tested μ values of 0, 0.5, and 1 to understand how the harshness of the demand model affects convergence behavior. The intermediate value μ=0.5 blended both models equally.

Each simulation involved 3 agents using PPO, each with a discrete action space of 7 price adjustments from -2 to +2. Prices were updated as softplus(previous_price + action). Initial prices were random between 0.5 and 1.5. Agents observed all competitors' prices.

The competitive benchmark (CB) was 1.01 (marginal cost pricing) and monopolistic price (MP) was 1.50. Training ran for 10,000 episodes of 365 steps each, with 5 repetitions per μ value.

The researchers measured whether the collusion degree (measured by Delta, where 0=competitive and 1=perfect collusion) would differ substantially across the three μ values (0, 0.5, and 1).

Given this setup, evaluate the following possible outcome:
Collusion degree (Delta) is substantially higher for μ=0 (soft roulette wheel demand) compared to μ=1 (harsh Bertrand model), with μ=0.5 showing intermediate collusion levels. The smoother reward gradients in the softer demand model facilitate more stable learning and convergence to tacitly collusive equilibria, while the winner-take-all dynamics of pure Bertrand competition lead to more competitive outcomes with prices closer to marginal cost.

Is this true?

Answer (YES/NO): NO